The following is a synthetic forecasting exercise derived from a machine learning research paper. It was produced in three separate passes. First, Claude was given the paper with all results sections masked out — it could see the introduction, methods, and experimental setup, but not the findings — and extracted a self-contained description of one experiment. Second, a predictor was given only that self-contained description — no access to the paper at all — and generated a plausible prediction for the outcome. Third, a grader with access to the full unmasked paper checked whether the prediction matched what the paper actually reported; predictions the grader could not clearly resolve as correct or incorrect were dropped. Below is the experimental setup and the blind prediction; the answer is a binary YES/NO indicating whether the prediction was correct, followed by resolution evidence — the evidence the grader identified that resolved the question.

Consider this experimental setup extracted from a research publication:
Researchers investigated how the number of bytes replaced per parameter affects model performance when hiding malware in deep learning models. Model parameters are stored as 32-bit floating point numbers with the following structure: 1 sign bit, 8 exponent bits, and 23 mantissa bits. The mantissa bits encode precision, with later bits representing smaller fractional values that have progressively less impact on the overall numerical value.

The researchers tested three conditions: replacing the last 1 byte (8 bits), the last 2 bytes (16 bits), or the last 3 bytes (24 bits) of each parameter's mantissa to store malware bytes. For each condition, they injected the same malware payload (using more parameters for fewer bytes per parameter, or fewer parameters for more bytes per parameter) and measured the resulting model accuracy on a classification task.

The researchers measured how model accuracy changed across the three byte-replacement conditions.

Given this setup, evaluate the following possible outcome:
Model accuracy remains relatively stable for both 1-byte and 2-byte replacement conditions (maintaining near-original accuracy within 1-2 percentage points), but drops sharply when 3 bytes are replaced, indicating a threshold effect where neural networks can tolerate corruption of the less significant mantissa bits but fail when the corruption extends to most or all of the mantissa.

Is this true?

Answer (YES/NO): NO